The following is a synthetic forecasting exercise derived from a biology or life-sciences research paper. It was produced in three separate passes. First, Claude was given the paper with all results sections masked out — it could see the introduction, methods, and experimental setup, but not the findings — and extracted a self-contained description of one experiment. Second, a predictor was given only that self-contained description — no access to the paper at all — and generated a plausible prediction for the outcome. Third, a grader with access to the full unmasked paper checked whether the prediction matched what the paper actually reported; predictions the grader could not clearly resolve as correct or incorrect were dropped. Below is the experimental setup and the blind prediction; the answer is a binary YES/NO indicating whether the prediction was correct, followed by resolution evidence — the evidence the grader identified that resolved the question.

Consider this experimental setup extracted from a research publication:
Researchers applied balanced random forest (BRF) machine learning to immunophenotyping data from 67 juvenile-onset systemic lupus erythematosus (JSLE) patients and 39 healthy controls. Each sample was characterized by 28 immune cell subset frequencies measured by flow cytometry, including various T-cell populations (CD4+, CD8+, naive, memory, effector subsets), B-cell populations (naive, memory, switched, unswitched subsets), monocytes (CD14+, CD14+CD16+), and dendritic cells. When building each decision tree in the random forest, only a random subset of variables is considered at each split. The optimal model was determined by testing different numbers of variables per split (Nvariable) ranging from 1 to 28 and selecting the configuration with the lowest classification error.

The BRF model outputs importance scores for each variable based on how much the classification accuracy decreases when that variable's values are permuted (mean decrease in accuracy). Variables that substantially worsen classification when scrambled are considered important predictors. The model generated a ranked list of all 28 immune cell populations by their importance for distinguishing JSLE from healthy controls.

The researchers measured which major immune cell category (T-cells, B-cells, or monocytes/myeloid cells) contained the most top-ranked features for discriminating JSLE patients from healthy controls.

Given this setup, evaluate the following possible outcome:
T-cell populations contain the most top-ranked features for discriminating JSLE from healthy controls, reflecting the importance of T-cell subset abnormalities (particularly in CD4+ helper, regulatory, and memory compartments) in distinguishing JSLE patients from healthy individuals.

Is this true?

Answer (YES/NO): YES